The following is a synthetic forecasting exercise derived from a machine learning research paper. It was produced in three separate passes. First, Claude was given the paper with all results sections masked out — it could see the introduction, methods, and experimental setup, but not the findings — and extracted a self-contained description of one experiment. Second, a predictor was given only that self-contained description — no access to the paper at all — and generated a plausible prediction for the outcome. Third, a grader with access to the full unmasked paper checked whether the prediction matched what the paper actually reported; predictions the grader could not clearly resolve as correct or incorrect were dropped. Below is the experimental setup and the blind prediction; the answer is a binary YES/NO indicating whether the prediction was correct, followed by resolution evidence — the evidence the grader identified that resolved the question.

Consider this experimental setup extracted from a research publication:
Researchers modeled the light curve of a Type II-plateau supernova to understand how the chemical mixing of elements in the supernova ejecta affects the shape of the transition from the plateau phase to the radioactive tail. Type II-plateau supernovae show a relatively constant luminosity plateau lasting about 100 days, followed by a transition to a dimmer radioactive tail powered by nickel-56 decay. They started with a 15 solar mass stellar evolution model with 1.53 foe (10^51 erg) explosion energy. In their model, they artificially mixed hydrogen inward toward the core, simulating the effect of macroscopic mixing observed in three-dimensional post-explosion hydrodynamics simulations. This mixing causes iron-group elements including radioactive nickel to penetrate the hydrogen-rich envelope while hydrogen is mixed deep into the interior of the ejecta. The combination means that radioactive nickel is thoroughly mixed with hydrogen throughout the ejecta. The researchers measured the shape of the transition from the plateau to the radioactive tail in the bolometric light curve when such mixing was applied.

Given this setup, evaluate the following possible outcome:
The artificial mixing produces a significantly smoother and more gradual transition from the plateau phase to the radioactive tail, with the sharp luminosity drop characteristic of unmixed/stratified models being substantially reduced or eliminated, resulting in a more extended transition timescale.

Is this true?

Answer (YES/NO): YES